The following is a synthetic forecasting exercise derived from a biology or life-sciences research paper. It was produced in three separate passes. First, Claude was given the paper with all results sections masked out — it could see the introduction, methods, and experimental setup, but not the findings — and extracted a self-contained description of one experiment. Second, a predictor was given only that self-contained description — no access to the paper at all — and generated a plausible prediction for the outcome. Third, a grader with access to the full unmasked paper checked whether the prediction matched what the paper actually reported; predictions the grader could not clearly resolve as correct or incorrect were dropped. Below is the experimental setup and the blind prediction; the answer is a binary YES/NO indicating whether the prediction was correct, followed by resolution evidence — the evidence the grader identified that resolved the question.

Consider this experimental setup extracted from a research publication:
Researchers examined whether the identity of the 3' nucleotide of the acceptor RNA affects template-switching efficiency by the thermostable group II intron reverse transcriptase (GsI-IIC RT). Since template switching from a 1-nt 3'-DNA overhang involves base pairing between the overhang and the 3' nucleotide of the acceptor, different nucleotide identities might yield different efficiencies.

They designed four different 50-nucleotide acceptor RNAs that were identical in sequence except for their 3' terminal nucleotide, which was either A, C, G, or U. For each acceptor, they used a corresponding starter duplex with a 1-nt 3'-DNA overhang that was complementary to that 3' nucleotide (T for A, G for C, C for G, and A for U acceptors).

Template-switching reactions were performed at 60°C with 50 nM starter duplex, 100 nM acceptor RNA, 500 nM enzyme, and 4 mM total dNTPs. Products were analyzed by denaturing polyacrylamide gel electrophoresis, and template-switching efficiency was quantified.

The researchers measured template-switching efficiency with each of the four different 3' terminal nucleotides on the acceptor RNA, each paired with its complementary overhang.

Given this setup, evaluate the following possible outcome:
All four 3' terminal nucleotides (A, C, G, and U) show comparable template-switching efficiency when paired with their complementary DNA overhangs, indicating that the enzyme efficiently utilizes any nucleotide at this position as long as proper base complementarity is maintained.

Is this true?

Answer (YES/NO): YES